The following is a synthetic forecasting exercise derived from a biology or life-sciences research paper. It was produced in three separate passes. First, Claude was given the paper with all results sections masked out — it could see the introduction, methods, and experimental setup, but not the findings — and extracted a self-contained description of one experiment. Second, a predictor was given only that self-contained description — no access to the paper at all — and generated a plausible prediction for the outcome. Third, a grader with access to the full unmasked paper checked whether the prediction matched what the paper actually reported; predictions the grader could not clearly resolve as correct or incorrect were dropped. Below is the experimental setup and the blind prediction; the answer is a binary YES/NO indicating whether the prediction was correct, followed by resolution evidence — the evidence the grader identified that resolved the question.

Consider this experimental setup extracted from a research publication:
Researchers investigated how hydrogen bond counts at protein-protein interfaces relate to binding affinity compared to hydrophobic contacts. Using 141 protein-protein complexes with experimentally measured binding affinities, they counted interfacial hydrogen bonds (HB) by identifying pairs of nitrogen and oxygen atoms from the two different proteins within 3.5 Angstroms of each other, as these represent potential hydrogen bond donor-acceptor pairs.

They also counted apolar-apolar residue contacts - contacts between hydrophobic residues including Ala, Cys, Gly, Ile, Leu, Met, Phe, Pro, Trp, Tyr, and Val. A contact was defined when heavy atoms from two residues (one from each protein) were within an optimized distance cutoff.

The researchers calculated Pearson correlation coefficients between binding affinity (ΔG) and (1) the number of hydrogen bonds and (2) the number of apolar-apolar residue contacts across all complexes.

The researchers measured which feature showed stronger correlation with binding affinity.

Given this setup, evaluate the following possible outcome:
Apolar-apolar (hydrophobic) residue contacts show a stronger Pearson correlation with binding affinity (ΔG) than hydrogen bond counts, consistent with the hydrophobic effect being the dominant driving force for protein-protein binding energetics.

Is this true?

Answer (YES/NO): NO